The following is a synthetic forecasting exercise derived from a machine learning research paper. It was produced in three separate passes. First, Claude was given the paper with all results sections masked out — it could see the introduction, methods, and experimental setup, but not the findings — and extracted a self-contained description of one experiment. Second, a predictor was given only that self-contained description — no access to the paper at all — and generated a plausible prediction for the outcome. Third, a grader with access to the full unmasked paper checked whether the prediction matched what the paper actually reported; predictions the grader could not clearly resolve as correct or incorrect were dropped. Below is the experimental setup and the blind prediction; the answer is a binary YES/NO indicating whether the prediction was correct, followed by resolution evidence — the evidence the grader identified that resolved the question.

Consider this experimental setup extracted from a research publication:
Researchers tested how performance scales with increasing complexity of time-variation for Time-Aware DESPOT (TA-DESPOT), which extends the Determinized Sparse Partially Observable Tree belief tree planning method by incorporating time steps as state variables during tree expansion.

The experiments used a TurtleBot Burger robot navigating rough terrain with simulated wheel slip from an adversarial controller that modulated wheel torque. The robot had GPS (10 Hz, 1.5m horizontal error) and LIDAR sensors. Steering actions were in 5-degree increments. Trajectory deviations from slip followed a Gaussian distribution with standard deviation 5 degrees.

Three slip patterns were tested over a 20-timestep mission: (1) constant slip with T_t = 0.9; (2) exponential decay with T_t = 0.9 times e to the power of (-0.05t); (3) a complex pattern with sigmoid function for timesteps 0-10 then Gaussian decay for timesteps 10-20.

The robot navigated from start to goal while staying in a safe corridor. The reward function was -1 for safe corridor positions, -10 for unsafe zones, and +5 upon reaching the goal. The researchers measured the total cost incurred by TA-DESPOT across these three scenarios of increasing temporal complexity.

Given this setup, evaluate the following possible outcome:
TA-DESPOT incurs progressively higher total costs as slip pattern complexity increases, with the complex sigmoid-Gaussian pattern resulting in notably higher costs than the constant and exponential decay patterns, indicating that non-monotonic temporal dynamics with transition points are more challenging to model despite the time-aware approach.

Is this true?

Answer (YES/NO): NO